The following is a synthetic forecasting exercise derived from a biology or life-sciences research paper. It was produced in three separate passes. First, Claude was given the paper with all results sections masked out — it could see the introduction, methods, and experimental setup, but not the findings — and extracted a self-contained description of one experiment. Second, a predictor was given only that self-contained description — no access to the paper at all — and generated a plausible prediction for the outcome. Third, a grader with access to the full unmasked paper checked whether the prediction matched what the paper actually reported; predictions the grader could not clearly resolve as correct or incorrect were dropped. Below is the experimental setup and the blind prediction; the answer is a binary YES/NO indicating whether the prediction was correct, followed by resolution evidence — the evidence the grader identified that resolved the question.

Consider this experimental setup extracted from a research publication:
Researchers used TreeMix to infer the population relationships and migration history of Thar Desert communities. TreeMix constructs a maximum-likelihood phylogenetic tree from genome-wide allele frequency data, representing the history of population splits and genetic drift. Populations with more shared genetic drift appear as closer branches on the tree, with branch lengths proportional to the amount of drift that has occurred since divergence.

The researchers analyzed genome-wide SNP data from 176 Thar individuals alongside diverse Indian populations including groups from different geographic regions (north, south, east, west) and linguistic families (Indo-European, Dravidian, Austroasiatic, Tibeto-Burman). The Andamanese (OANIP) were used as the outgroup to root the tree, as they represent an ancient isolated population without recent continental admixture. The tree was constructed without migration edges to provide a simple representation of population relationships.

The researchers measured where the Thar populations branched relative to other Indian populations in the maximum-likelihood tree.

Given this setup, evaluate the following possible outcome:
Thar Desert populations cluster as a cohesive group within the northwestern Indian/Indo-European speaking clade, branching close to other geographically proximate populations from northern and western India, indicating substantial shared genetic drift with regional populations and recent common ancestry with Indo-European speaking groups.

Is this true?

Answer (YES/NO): NO